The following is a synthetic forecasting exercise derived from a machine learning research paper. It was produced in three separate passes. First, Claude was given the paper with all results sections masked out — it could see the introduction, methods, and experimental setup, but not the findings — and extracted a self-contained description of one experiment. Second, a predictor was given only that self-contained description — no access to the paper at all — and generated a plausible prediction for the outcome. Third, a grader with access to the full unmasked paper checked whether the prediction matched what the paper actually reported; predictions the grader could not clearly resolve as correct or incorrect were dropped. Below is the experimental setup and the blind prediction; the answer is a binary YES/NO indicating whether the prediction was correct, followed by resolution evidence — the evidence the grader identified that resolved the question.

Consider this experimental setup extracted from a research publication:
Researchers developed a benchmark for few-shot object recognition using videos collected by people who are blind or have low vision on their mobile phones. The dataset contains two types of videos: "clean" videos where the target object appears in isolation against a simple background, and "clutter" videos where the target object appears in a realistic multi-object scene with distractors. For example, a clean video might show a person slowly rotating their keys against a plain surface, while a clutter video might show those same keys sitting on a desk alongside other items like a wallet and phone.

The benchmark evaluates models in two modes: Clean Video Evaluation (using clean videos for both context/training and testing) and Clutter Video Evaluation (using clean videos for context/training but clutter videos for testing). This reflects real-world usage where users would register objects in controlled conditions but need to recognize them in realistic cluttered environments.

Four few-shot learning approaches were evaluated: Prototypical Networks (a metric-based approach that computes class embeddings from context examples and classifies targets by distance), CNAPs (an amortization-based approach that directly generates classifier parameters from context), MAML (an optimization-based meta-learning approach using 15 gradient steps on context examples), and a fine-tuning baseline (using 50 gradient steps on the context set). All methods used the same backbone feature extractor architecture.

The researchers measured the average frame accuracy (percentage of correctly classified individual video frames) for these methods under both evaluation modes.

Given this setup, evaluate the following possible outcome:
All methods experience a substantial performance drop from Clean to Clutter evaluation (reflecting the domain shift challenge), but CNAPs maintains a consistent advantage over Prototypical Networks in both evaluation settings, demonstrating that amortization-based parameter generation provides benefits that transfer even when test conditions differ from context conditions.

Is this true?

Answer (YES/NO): NO